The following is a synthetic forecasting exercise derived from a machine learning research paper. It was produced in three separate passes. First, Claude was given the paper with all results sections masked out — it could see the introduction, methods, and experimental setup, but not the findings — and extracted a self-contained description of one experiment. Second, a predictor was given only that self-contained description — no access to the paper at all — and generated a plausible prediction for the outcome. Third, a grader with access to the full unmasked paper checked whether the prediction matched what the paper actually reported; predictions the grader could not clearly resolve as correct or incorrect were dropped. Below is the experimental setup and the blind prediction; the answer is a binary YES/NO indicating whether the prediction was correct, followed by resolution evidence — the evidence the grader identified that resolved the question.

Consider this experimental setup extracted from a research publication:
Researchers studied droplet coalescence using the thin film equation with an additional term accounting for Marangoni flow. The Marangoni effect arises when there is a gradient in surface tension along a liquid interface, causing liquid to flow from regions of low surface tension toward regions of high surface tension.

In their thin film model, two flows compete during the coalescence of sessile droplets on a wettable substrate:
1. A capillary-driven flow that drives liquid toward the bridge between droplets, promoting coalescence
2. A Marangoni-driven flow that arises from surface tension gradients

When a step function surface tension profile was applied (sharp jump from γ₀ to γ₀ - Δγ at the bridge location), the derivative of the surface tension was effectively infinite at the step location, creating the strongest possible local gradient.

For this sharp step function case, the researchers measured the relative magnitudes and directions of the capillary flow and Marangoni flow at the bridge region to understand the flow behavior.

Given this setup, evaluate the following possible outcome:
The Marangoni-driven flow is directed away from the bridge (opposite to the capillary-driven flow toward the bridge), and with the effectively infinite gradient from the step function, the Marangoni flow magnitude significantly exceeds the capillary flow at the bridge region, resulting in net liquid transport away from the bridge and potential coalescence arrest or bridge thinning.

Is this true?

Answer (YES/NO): NO